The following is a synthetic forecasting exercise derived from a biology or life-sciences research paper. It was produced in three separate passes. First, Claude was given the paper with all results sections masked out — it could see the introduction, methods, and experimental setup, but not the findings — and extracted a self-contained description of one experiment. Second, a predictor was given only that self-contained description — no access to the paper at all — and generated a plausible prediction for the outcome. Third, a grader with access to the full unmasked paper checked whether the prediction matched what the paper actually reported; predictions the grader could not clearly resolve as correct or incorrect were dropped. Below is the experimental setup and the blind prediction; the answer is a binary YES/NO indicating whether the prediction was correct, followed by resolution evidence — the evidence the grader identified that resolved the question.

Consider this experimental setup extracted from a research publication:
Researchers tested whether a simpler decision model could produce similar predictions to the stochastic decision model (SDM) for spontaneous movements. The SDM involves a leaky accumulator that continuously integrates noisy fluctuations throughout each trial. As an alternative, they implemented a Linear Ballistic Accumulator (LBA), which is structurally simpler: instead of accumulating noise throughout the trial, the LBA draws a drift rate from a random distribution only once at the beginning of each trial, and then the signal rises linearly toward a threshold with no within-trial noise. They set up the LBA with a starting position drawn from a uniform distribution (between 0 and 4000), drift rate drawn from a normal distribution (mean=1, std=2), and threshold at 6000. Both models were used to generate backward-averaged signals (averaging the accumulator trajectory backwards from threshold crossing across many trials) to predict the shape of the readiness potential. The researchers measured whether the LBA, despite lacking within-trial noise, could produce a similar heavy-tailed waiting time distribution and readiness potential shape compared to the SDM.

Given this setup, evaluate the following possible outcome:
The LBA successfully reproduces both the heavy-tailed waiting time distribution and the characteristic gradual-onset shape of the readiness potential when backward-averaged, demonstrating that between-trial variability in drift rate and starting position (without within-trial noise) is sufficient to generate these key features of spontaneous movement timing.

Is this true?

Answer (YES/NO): YES